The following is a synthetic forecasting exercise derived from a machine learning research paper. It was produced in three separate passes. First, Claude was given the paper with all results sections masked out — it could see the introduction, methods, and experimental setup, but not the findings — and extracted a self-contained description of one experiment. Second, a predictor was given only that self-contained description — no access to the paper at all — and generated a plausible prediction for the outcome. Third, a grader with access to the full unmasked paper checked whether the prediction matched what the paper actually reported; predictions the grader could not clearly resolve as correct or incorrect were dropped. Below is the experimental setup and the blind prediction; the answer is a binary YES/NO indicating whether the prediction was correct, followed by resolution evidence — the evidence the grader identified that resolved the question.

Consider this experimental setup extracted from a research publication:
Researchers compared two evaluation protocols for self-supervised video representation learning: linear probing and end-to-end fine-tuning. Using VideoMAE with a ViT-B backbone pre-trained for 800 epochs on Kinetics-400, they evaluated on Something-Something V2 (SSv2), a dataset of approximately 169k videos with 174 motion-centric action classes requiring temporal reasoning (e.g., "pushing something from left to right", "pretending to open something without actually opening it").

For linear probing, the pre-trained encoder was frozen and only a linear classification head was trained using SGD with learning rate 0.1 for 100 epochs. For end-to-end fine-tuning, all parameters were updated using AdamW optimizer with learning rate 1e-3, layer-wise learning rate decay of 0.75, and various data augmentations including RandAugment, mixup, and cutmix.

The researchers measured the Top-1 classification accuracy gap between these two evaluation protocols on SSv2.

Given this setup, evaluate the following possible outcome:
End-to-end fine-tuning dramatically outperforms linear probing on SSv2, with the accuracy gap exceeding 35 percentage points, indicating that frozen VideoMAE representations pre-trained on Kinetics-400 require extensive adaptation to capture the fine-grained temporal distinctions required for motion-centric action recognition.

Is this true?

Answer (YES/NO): YES